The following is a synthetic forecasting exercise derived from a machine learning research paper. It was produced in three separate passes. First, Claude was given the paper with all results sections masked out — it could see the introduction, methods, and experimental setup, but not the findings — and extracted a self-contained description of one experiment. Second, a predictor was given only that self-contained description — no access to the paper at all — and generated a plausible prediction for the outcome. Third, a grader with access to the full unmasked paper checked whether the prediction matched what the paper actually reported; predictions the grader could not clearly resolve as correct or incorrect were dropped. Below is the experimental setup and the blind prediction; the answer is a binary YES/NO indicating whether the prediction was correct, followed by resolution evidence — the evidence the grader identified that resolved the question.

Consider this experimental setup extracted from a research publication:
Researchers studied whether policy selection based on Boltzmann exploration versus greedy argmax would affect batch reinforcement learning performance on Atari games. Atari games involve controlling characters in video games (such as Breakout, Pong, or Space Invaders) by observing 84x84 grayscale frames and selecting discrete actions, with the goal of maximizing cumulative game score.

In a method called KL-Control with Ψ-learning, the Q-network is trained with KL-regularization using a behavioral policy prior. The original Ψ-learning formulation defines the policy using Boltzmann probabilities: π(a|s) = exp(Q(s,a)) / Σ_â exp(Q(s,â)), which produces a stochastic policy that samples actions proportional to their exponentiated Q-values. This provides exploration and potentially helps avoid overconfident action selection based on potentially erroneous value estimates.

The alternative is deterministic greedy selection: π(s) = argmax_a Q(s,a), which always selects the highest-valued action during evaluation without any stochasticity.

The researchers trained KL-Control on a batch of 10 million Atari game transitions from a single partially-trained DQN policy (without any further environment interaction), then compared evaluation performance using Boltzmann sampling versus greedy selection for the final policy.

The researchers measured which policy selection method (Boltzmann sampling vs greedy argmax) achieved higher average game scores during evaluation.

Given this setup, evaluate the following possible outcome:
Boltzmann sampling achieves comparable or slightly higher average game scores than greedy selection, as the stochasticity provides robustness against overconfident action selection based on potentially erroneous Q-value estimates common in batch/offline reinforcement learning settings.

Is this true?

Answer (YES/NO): NO